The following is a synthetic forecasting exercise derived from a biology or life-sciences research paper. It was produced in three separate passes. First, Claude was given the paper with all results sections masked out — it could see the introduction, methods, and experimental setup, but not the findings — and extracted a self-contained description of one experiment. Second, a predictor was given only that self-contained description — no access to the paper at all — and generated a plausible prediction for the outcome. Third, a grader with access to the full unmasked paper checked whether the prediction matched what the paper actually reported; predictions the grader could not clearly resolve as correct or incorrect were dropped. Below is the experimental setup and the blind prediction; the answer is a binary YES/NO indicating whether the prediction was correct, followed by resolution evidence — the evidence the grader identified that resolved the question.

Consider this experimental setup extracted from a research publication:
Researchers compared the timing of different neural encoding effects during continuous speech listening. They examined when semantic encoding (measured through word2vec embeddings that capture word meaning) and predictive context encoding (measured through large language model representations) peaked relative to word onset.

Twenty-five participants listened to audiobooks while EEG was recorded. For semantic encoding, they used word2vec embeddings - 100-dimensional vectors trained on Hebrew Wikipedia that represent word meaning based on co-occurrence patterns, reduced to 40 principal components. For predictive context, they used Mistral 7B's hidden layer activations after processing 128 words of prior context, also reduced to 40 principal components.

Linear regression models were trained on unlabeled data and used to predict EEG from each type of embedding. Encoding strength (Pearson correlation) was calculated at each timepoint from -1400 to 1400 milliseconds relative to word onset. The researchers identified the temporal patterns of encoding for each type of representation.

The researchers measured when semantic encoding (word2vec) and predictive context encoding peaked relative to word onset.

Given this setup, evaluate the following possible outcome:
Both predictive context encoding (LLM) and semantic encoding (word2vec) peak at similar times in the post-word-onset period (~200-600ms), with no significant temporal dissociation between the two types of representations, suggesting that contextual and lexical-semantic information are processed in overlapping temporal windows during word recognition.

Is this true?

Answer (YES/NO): NO